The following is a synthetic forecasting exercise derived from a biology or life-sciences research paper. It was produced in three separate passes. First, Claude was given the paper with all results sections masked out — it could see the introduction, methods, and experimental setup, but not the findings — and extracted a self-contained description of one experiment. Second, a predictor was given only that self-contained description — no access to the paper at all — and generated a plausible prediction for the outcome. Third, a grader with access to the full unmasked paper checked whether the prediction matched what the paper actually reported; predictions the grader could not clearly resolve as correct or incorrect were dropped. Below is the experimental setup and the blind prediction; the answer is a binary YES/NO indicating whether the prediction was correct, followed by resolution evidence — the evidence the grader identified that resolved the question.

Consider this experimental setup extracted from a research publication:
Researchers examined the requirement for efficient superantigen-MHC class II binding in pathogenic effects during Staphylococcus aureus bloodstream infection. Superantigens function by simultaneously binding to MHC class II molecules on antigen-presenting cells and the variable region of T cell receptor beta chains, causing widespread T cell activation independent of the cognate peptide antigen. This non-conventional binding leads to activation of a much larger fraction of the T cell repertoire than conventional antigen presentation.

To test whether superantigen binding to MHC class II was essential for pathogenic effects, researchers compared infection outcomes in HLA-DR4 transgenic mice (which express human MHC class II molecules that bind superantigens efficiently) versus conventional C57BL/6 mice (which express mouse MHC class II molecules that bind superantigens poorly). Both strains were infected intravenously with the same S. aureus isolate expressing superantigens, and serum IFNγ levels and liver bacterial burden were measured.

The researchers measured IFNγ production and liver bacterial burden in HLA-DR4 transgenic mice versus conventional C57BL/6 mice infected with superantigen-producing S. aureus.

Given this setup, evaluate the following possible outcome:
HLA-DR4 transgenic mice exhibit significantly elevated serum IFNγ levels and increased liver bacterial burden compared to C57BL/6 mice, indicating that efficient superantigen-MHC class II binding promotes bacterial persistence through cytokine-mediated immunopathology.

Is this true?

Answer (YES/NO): YES